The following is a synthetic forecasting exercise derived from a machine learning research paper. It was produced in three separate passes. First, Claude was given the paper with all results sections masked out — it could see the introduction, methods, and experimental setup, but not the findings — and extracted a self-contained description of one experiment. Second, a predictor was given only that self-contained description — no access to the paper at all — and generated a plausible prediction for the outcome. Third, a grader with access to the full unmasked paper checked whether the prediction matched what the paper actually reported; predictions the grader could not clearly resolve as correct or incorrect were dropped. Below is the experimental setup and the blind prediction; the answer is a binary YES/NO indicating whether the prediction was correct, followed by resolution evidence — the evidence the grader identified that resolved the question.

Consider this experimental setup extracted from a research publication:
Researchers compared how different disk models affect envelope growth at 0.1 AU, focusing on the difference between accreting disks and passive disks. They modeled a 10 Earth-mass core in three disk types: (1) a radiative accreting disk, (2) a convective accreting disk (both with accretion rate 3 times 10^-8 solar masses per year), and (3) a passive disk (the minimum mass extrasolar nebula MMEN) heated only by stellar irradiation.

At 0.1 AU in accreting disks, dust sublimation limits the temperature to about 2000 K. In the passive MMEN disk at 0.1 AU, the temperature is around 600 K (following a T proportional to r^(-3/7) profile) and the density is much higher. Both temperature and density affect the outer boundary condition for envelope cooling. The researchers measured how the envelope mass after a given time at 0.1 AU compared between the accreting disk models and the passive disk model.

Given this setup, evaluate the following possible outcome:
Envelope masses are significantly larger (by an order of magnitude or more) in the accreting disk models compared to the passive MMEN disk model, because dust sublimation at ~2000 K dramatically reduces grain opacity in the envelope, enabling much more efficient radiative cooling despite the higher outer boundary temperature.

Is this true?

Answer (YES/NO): NO